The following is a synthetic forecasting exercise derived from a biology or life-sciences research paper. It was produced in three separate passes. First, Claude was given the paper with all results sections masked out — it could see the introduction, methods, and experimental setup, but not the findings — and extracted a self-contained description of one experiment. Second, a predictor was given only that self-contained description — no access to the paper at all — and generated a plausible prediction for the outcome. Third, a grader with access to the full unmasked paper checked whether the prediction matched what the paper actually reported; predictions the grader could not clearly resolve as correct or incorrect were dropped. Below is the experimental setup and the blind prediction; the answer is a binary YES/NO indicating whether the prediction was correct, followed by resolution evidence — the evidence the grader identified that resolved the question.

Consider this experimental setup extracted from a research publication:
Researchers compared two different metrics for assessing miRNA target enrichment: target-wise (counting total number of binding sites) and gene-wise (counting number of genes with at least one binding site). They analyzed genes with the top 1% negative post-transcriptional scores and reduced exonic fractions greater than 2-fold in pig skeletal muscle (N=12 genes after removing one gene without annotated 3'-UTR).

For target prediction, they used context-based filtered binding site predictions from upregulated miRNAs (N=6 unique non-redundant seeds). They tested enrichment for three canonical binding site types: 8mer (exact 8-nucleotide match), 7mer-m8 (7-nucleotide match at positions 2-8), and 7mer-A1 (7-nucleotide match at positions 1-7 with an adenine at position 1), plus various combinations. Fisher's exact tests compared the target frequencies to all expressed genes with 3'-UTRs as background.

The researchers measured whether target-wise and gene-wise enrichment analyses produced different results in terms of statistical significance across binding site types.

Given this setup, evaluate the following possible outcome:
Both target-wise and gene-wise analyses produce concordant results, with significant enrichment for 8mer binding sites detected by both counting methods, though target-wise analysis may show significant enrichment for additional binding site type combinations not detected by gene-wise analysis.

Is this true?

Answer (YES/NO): NO